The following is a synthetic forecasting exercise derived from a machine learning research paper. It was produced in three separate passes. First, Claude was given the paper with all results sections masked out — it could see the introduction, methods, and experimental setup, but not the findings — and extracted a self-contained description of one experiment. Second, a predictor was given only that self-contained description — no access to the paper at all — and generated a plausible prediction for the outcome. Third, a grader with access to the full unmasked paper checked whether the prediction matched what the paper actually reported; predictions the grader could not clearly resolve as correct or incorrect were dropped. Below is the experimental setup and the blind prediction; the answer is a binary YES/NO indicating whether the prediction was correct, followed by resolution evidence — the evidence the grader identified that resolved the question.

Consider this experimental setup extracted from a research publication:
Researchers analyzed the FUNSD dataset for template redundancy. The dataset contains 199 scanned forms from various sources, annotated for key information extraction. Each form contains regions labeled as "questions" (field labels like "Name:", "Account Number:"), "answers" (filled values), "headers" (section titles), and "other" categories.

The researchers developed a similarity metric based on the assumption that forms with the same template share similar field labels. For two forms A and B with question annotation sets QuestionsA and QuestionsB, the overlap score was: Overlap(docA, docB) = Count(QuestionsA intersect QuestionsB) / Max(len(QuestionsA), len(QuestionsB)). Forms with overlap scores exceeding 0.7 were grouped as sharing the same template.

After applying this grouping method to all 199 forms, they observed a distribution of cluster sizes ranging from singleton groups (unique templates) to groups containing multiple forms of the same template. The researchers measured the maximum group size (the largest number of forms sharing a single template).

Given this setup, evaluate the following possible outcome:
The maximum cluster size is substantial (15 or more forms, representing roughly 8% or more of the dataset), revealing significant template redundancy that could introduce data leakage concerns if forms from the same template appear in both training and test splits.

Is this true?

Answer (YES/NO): NO